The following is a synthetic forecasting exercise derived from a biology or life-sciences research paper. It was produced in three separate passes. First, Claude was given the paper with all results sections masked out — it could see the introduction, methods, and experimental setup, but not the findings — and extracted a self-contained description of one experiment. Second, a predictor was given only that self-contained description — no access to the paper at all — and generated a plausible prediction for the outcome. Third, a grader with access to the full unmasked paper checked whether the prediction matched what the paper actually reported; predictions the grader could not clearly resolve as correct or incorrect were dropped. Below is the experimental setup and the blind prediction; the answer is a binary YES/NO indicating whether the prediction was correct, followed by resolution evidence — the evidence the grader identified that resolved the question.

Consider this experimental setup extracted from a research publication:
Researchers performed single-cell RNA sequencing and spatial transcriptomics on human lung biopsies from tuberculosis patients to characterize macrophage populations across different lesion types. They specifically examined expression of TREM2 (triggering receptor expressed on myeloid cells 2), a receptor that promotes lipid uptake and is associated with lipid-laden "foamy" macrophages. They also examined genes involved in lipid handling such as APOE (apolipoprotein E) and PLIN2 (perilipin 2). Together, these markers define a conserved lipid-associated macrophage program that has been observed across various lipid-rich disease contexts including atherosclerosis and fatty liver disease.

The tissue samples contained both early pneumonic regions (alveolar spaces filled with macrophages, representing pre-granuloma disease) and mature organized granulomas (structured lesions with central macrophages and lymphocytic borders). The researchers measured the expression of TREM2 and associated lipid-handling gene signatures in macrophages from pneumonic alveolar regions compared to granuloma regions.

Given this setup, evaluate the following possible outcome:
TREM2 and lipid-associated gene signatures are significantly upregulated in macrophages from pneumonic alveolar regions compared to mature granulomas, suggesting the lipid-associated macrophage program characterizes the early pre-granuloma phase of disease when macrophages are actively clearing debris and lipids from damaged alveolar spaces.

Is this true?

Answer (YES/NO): YES